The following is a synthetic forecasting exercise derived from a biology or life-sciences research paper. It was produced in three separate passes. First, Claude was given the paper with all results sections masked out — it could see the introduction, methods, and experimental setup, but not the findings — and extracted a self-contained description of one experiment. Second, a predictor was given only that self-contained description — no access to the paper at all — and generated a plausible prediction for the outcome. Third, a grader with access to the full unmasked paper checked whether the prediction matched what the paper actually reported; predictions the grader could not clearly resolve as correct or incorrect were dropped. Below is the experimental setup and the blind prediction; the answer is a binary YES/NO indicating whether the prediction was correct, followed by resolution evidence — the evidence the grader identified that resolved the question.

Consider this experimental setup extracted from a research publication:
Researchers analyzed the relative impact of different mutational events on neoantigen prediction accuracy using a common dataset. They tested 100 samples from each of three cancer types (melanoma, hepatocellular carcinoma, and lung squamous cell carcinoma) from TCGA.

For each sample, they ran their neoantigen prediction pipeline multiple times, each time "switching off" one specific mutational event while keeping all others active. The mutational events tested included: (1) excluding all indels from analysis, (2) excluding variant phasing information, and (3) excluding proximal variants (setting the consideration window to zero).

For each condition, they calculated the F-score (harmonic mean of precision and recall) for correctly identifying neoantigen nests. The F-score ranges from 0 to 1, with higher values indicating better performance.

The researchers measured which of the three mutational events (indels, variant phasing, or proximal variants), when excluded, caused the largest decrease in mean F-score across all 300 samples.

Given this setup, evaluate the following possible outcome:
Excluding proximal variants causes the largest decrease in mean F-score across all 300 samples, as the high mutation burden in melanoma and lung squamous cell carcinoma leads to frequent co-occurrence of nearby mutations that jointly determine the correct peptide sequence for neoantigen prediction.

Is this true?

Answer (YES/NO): YES